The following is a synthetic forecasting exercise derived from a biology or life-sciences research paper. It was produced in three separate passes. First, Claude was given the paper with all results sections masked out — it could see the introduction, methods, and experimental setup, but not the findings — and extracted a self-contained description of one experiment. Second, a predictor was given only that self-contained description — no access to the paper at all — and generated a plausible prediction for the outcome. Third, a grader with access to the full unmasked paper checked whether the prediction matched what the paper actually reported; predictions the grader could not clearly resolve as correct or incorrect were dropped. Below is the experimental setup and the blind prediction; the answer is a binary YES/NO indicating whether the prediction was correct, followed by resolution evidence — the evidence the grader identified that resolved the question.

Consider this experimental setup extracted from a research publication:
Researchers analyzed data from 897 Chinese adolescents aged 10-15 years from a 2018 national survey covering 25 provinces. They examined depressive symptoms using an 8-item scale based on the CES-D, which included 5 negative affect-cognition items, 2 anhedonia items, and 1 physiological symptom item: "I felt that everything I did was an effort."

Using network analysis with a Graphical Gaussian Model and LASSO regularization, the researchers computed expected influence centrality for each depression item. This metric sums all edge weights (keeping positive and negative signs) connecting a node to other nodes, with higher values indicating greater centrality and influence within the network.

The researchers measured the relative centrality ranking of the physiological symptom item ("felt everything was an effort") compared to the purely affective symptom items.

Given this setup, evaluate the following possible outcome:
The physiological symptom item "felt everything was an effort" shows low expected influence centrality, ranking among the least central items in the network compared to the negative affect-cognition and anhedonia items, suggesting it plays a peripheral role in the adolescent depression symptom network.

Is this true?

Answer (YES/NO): NO